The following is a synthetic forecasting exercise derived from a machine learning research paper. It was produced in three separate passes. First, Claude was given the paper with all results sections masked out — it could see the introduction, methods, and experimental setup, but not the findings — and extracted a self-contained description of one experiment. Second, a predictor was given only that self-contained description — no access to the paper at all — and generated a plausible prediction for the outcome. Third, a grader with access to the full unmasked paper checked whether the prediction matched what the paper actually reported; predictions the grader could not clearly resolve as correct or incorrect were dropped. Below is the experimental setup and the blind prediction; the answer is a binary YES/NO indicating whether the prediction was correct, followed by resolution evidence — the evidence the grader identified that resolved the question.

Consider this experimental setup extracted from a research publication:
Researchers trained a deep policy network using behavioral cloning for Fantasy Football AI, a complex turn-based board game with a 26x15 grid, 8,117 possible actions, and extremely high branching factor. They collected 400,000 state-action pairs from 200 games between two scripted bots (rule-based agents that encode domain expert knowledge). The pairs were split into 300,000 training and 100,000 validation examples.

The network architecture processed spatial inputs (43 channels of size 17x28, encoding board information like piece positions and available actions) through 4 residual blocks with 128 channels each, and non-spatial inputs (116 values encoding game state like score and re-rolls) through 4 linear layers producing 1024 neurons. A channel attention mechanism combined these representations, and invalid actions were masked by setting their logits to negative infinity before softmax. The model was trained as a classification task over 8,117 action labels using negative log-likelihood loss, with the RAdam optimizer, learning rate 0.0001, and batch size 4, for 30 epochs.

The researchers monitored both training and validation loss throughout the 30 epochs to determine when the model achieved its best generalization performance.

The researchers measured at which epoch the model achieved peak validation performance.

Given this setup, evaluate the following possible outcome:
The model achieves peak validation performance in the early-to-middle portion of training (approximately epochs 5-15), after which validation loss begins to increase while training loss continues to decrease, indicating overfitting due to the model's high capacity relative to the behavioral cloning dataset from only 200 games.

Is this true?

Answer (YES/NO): YES